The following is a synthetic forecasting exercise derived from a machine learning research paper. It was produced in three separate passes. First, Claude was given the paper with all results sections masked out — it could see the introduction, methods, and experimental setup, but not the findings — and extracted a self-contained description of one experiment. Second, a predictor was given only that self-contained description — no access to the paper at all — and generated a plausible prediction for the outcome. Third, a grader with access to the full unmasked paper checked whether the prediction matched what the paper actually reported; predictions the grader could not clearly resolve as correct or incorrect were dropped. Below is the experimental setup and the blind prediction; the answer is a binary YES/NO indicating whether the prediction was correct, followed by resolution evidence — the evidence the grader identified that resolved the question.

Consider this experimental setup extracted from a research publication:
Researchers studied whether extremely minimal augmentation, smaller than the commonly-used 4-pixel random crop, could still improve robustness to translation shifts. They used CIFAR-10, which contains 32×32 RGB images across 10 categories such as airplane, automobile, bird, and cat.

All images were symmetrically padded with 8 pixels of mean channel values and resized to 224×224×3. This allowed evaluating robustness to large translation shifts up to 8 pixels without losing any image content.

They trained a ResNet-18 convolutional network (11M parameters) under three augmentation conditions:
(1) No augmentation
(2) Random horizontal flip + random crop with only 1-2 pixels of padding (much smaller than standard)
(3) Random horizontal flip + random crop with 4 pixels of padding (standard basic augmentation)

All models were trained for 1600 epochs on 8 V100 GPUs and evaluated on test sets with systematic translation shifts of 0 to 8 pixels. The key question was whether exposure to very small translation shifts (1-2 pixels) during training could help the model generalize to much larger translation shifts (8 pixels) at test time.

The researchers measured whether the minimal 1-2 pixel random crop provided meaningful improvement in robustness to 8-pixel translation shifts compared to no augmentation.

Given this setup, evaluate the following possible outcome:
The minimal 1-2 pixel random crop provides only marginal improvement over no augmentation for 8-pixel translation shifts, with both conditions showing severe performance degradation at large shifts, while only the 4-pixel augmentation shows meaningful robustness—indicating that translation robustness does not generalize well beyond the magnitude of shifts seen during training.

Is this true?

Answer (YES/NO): NO